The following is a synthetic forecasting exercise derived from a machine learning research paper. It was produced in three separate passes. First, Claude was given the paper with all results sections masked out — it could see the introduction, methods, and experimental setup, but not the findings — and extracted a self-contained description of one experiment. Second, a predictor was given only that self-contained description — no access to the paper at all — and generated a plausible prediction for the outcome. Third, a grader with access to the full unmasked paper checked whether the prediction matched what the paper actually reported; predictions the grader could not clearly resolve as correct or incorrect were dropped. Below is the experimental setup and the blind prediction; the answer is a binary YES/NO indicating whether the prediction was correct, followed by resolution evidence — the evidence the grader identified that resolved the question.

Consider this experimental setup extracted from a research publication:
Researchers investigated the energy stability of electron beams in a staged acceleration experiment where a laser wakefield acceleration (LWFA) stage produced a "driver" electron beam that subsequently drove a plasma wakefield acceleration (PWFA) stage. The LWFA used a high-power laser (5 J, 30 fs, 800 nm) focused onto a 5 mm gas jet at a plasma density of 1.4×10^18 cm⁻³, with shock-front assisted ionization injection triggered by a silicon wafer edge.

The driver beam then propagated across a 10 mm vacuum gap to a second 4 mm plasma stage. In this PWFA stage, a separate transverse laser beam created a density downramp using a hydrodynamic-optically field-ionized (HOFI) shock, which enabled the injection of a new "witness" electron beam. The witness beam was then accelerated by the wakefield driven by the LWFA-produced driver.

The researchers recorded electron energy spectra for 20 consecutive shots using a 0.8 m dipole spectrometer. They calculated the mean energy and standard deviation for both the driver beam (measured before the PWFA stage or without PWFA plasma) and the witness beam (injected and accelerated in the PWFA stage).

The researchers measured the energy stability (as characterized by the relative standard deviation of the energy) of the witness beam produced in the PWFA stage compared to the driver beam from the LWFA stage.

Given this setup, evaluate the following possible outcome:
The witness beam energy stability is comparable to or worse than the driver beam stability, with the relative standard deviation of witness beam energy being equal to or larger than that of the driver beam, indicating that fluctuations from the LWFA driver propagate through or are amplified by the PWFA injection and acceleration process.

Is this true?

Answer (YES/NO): YES